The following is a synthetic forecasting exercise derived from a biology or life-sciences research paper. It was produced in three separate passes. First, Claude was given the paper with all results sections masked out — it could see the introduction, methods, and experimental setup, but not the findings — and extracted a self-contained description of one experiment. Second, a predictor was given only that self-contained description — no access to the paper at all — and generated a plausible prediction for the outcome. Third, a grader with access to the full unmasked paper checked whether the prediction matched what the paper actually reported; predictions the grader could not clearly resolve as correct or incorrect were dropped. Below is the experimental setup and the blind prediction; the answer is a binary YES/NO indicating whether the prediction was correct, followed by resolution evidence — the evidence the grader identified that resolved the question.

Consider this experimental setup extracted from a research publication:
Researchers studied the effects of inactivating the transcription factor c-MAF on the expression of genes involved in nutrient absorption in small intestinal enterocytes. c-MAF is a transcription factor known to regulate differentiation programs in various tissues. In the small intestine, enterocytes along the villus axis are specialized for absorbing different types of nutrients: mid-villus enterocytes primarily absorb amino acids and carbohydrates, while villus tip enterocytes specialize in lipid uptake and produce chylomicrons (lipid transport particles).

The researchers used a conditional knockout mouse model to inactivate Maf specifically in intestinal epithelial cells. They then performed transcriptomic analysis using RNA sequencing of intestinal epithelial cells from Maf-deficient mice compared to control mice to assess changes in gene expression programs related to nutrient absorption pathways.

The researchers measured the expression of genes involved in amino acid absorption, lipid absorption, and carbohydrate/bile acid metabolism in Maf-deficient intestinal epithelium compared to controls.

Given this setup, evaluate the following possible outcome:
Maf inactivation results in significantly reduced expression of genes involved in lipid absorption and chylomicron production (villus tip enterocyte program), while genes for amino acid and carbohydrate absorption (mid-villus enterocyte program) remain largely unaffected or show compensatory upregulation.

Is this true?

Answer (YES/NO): NO